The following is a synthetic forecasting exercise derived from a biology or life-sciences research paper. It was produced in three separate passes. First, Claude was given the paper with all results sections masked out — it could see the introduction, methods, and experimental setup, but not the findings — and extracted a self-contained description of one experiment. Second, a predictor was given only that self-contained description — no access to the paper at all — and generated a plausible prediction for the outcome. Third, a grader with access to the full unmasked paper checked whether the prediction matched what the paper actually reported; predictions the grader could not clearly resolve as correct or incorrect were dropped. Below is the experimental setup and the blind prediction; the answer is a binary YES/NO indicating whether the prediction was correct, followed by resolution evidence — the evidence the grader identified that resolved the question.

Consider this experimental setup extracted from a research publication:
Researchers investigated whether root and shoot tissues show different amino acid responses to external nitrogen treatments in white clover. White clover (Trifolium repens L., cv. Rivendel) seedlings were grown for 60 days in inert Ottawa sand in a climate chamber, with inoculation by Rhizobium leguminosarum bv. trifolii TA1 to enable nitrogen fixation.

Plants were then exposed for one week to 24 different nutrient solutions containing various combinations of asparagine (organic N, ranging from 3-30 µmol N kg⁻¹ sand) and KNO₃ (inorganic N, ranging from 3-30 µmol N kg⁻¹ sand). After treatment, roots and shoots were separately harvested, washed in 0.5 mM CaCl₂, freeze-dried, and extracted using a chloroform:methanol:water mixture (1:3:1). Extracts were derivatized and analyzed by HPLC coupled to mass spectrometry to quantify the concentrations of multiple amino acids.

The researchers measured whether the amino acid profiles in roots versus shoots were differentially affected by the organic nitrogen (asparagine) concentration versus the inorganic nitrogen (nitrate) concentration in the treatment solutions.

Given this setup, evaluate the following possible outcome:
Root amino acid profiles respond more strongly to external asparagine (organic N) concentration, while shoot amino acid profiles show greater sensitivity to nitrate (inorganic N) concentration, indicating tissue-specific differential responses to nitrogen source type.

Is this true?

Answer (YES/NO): NO